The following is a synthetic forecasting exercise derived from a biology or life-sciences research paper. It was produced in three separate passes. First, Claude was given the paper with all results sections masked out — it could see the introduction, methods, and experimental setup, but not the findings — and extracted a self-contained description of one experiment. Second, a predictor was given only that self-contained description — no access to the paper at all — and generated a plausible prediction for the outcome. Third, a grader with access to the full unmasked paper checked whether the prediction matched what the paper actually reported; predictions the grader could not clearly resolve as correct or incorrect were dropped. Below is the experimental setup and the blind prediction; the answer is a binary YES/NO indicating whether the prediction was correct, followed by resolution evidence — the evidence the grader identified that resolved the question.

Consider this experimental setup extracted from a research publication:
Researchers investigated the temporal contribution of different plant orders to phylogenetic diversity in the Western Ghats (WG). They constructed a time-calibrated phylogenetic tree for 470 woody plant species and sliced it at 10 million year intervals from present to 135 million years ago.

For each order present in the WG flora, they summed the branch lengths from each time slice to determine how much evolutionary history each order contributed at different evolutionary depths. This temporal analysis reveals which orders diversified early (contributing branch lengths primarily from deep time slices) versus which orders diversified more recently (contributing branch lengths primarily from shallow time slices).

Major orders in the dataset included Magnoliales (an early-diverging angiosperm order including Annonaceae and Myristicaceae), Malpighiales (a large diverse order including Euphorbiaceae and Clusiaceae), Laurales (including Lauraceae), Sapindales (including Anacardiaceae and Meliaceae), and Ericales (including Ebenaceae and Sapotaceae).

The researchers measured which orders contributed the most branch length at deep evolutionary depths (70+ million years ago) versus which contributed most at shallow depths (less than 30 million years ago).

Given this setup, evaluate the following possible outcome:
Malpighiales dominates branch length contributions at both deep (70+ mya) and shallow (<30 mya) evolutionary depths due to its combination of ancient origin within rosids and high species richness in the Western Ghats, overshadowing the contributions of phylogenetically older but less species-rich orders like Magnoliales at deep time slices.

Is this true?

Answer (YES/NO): NO